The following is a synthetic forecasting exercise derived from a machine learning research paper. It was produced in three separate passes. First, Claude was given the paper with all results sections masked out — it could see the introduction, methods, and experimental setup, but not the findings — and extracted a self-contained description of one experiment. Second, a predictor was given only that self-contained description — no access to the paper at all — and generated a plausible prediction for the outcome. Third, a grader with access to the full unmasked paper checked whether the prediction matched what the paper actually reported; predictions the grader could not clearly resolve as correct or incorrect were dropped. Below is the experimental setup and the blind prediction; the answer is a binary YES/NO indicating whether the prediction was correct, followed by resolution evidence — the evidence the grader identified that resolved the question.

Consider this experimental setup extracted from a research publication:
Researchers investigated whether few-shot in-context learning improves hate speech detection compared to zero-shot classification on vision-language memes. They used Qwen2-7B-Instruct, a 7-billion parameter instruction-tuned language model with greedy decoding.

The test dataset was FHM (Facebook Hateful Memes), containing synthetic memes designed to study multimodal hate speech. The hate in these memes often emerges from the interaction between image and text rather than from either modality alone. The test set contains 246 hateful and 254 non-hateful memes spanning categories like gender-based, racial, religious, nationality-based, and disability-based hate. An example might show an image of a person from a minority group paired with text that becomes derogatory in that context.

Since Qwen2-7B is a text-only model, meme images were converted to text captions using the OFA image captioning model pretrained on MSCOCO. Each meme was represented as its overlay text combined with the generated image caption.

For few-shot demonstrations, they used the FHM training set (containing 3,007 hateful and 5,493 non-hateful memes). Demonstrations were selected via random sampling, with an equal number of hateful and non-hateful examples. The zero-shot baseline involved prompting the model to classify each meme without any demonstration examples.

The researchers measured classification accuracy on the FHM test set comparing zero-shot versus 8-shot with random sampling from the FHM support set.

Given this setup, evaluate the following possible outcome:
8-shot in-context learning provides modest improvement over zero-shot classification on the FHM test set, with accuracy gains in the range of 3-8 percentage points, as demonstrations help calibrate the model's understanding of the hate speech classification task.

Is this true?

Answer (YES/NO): NO